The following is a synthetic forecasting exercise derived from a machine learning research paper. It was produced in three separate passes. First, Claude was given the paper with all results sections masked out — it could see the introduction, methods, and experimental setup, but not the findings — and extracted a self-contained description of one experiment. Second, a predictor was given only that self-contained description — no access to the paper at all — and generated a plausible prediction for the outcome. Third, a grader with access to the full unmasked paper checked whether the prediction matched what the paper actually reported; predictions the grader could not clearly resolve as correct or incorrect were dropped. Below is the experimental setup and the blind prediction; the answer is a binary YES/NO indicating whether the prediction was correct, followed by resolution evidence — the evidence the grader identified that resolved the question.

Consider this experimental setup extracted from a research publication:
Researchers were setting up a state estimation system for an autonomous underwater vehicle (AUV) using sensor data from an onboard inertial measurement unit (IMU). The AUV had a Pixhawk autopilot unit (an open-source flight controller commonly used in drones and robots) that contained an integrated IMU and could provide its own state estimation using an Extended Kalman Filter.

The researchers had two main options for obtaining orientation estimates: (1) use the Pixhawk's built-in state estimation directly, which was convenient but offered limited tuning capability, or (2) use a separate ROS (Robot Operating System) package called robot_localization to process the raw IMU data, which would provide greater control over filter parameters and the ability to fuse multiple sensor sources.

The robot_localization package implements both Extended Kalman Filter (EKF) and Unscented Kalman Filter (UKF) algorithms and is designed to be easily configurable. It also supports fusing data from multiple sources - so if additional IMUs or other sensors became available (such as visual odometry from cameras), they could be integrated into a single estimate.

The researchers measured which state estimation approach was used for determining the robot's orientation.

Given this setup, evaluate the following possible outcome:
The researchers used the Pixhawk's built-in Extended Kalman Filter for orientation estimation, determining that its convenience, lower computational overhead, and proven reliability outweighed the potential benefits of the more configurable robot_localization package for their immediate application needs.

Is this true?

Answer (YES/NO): NO